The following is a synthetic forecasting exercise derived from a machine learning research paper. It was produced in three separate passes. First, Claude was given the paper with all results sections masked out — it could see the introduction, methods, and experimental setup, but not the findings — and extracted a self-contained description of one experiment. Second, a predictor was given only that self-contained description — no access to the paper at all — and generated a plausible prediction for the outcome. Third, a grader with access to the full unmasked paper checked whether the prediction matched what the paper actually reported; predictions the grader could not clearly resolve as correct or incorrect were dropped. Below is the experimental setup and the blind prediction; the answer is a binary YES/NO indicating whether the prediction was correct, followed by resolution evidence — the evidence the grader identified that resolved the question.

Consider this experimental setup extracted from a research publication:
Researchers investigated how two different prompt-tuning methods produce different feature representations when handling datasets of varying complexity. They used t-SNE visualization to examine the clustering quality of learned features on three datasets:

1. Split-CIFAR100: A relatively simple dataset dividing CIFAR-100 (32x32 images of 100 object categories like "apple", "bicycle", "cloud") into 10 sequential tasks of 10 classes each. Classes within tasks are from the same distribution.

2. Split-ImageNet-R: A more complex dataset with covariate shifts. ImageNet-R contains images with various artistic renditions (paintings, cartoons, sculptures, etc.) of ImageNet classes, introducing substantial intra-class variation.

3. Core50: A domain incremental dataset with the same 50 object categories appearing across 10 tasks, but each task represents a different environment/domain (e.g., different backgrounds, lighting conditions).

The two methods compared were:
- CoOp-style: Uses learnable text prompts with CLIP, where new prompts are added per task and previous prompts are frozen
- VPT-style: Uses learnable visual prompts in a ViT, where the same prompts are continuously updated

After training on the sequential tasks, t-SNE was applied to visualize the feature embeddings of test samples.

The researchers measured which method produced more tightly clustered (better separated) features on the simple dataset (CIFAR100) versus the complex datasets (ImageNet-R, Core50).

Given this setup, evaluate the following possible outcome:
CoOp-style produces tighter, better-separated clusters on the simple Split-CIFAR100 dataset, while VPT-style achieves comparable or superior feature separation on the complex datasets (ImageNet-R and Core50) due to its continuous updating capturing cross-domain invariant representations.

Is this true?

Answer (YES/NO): NO